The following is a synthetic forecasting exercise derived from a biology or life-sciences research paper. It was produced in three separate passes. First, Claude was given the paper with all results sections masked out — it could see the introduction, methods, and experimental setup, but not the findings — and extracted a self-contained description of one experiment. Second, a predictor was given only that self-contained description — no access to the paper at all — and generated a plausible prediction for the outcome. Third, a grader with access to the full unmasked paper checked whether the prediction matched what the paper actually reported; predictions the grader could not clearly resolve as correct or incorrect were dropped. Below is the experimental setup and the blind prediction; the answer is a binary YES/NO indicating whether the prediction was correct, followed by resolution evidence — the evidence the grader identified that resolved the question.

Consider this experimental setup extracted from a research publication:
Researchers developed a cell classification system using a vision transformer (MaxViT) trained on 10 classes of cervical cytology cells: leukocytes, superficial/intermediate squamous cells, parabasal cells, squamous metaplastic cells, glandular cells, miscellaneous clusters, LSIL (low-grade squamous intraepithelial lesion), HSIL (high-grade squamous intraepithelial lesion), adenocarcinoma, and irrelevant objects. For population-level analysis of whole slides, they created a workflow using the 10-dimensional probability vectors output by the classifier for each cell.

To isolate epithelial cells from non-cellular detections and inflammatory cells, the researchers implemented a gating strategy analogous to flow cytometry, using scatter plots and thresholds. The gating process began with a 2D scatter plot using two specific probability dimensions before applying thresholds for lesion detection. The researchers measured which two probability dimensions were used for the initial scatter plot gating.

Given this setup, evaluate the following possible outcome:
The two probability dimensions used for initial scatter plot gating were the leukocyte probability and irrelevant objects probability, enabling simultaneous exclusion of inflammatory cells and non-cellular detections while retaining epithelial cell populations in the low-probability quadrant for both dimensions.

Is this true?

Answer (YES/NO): YES